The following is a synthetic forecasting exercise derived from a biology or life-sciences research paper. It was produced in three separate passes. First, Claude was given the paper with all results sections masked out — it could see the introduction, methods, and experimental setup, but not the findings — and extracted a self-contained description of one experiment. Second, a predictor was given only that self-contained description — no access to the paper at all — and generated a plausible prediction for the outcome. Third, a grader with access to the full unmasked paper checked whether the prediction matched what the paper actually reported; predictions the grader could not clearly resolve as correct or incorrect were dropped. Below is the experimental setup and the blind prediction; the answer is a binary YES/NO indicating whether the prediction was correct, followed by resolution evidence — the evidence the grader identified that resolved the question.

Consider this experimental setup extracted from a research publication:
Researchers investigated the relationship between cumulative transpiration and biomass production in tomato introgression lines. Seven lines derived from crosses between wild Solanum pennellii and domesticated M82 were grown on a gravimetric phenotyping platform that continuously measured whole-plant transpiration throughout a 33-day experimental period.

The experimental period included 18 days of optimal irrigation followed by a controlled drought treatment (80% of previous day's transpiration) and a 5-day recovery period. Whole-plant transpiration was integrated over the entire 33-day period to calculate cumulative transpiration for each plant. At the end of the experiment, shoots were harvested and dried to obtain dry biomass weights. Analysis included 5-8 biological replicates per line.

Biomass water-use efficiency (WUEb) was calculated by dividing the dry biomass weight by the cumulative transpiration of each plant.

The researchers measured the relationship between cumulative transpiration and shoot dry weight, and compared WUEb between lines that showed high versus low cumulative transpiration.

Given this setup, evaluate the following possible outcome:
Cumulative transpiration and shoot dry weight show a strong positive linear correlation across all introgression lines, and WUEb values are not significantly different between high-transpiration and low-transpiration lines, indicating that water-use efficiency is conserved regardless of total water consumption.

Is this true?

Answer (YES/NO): NO